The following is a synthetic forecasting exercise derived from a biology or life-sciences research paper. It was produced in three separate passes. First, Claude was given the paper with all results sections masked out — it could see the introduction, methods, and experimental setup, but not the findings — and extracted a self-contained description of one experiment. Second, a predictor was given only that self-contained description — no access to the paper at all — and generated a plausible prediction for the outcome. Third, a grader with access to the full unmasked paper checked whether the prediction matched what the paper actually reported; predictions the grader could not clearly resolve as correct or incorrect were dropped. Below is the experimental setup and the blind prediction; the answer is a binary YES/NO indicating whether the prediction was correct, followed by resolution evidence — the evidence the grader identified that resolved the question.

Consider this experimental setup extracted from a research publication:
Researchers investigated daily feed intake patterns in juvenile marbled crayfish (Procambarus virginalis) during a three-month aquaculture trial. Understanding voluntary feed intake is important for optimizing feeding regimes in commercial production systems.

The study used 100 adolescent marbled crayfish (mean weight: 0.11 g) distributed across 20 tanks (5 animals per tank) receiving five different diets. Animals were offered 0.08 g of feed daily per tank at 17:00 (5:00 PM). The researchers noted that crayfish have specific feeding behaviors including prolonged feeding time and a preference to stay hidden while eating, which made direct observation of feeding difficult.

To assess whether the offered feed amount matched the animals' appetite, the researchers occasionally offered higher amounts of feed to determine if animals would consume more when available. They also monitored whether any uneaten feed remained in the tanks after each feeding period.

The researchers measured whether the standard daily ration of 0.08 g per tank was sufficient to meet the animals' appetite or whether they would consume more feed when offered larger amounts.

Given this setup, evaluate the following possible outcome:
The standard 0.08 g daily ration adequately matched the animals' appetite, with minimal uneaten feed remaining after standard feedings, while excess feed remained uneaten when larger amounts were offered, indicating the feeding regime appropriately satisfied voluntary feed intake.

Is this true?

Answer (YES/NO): YES